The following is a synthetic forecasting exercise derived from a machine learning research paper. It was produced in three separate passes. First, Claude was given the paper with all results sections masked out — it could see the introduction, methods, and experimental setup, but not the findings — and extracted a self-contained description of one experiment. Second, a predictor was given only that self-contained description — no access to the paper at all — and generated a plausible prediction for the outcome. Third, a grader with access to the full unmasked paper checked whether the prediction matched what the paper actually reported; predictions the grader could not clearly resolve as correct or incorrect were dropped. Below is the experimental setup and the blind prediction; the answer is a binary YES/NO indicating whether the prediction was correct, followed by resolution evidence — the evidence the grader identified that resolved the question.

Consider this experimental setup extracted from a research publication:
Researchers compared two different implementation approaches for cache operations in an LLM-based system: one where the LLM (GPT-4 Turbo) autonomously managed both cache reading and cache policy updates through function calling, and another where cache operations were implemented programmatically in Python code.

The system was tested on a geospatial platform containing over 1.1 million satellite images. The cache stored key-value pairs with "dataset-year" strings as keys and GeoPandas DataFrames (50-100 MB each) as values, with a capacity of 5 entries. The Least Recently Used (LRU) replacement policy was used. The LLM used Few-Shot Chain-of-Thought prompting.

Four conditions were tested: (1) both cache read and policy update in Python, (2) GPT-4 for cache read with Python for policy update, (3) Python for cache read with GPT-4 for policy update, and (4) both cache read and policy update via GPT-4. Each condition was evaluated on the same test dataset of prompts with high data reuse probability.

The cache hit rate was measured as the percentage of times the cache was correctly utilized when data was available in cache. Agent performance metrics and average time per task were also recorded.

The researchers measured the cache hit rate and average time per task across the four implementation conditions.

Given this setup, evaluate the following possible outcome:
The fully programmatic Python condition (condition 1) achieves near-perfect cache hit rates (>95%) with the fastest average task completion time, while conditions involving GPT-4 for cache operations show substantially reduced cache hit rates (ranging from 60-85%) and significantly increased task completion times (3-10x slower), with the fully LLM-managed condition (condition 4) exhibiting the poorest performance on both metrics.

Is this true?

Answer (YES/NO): NO